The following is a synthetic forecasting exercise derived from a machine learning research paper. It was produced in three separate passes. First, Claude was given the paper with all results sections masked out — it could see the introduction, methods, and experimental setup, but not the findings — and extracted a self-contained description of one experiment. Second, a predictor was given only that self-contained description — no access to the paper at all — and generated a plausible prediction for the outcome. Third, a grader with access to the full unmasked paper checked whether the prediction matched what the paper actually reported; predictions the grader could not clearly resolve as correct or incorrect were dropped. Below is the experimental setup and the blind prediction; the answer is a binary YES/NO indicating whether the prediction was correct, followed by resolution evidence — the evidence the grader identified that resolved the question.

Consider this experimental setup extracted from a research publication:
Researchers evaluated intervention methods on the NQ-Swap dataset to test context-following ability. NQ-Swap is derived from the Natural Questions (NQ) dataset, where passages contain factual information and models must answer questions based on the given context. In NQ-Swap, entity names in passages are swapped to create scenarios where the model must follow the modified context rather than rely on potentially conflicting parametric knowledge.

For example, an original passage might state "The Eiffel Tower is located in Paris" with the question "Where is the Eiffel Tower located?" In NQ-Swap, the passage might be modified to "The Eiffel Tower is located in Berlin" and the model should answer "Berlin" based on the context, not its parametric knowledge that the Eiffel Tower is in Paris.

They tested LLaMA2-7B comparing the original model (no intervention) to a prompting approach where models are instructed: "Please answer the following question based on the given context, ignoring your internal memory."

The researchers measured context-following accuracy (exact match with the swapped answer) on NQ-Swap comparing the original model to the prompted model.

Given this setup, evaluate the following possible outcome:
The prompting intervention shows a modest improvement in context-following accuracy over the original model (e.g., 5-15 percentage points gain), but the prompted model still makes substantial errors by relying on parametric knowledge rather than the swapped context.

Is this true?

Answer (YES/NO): YES